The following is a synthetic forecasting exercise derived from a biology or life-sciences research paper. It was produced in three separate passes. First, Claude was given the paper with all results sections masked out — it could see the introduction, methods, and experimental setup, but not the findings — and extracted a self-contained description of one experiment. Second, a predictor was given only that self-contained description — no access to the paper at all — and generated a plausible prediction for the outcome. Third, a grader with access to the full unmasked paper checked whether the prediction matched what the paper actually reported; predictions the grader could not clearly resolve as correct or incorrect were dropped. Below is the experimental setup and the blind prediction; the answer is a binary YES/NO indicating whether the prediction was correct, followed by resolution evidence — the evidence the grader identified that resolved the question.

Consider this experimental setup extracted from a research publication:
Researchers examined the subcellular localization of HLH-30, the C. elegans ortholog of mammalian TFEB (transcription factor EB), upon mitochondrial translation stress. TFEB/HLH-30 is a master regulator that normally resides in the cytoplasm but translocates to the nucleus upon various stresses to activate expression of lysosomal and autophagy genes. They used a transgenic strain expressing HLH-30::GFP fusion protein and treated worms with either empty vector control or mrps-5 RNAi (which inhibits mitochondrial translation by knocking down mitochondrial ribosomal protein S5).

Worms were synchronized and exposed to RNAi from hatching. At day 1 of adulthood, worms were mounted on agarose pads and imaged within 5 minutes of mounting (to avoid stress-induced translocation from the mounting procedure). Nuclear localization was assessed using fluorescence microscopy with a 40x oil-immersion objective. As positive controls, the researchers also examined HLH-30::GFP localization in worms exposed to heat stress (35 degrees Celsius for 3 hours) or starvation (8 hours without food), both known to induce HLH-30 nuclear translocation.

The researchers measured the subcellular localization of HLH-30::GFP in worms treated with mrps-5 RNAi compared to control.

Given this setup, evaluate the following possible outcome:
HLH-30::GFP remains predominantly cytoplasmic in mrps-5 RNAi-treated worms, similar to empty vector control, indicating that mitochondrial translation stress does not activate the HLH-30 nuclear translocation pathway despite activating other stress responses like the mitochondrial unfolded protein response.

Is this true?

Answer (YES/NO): NO